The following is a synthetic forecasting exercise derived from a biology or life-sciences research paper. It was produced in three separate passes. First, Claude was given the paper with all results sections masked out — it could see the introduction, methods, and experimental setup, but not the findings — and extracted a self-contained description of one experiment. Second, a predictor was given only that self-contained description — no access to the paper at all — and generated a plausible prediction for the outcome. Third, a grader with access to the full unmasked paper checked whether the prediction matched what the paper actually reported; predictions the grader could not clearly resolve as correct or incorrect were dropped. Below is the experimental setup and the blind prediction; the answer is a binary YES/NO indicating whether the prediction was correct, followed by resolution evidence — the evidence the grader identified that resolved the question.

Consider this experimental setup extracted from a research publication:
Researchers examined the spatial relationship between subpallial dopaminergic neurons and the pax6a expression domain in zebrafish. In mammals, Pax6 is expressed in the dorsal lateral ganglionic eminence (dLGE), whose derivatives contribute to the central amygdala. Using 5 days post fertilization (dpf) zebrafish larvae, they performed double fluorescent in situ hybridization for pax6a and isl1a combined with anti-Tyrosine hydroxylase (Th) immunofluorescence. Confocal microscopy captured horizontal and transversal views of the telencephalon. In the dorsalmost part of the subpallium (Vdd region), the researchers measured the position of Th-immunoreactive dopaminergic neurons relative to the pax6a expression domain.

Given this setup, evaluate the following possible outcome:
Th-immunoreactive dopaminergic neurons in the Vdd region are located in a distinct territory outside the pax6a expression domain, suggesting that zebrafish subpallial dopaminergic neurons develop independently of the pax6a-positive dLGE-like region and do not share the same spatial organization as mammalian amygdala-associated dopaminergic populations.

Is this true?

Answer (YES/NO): YES